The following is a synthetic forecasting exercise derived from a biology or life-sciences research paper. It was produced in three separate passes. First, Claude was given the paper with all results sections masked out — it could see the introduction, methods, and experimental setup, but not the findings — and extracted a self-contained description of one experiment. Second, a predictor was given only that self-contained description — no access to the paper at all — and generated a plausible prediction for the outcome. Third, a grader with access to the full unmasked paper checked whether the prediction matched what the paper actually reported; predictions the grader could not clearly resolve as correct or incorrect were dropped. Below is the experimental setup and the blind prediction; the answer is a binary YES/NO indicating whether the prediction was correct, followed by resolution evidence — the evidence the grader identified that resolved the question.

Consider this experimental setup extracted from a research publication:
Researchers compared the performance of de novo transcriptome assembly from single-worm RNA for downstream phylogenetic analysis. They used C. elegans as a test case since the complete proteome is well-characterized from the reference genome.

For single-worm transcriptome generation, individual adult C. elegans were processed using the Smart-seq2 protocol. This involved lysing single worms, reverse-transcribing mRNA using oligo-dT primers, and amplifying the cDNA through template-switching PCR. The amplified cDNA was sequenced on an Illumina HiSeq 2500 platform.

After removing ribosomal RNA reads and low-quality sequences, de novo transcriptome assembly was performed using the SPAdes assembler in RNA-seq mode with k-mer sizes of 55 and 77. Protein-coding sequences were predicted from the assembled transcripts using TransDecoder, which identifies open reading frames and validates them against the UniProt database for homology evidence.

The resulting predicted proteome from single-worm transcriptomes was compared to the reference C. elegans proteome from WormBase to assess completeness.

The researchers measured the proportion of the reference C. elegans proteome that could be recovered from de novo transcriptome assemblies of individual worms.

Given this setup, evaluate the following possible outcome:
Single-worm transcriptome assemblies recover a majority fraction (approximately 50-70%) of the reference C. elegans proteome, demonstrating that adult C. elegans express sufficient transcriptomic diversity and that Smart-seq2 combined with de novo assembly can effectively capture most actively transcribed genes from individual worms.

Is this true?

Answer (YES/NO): YES